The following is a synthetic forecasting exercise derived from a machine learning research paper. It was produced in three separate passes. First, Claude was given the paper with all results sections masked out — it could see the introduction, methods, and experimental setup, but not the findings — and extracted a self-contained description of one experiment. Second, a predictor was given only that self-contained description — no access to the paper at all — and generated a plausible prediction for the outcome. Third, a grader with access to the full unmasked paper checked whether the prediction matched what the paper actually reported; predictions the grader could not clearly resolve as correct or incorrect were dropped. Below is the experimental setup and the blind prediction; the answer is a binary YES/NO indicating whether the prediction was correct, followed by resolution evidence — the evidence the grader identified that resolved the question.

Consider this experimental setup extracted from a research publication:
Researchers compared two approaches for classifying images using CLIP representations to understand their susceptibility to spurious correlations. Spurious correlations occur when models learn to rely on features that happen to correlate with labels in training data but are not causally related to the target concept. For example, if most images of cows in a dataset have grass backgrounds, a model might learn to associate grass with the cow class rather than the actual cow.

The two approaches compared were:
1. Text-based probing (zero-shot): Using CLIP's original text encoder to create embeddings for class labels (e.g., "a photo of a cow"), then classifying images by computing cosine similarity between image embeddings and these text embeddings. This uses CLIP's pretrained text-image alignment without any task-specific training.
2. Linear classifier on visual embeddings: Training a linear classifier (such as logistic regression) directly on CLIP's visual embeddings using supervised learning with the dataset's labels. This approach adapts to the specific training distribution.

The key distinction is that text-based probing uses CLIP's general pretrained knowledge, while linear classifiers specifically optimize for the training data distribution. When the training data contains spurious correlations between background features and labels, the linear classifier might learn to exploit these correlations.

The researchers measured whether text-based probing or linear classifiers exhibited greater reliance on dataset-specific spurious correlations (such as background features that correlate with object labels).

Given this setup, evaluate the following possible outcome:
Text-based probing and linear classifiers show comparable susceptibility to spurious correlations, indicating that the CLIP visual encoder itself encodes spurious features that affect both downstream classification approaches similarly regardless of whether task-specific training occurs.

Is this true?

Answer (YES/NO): NO